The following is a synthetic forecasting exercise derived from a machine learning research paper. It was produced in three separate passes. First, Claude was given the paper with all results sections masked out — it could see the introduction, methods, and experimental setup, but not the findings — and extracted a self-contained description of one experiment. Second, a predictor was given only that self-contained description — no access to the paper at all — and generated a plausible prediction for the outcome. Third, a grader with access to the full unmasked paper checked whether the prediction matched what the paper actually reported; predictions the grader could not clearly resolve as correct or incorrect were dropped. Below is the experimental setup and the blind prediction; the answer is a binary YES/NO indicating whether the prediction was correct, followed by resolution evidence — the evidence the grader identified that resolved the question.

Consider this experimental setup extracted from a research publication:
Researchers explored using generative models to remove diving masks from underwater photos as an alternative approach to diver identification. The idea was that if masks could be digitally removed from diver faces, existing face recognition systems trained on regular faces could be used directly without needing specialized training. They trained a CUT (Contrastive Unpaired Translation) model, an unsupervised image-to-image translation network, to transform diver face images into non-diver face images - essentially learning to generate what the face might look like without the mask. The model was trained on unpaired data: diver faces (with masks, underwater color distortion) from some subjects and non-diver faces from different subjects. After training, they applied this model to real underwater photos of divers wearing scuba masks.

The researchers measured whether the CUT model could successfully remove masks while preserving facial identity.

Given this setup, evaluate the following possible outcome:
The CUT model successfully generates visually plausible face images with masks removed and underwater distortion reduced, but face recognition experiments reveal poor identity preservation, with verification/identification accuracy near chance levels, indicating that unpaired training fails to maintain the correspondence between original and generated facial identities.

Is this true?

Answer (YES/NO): NO